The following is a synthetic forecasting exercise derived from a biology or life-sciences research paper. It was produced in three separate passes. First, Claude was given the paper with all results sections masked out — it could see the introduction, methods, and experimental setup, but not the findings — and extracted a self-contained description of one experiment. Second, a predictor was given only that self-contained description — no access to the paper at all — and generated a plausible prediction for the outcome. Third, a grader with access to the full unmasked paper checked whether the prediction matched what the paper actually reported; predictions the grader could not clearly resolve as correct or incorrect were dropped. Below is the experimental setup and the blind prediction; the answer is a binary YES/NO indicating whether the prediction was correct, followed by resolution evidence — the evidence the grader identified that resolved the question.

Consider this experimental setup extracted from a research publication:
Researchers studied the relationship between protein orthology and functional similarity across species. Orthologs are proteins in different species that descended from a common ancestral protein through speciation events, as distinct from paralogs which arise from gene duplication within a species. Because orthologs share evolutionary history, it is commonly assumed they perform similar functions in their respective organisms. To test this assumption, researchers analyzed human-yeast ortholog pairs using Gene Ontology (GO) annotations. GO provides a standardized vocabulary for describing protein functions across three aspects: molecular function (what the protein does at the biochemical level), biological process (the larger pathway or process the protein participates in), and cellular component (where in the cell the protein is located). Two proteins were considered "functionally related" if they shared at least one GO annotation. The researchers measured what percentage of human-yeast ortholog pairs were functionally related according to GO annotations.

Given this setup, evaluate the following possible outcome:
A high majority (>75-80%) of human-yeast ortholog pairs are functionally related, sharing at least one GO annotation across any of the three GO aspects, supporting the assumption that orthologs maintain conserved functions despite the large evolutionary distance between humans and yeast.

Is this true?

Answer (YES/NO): NO